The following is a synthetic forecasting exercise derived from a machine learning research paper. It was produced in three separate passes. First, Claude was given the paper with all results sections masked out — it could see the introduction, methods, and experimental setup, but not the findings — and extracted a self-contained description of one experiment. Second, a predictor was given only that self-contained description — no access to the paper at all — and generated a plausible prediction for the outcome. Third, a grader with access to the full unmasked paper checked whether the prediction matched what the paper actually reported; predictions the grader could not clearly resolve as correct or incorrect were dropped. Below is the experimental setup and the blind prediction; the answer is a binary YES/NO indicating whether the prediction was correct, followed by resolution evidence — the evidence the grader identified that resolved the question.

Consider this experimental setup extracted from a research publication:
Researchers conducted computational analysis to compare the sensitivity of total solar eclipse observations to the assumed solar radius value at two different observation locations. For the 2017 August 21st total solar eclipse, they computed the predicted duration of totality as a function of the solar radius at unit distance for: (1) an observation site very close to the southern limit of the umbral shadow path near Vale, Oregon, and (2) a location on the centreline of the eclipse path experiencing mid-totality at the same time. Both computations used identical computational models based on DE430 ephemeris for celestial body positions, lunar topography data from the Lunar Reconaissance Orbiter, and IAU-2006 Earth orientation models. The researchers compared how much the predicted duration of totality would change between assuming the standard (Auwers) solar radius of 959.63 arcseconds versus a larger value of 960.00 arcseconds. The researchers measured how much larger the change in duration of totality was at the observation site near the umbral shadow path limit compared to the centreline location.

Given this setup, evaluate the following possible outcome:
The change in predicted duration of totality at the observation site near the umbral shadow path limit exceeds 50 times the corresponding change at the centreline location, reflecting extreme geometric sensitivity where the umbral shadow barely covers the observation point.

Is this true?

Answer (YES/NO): NO